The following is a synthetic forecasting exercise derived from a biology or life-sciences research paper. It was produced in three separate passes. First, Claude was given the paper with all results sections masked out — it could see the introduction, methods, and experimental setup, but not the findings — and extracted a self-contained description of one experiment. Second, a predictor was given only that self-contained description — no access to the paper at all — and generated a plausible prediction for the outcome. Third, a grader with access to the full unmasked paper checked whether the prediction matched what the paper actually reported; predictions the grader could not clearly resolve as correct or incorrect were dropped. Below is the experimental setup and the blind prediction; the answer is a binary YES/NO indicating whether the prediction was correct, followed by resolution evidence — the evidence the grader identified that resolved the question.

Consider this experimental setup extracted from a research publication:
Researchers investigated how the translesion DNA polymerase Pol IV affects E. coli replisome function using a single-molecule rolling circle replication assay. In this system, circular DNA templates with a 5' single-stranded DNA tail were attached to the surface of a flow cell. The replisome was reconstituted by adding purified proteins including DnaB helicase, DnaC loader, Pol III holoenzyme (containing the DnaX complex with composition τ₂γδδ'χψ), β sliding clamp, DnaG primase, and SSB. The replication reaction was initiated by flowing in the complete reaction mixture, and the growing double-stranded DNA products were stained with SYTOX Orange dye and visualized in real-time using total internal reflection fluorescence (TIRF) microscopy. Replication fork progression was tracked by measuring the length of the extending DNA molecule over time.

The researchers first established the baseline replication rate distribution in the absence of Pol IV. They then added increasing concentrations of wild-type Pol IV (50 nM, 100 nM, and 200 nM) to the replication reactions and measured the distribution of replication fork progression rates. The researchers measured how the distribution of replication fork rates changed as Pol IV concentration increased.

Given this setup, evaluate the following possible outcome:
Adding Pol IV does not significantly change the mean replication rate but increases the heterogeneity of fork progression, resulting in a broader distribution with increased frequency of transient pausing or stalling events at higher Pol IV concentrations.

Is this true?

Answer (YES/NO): NO